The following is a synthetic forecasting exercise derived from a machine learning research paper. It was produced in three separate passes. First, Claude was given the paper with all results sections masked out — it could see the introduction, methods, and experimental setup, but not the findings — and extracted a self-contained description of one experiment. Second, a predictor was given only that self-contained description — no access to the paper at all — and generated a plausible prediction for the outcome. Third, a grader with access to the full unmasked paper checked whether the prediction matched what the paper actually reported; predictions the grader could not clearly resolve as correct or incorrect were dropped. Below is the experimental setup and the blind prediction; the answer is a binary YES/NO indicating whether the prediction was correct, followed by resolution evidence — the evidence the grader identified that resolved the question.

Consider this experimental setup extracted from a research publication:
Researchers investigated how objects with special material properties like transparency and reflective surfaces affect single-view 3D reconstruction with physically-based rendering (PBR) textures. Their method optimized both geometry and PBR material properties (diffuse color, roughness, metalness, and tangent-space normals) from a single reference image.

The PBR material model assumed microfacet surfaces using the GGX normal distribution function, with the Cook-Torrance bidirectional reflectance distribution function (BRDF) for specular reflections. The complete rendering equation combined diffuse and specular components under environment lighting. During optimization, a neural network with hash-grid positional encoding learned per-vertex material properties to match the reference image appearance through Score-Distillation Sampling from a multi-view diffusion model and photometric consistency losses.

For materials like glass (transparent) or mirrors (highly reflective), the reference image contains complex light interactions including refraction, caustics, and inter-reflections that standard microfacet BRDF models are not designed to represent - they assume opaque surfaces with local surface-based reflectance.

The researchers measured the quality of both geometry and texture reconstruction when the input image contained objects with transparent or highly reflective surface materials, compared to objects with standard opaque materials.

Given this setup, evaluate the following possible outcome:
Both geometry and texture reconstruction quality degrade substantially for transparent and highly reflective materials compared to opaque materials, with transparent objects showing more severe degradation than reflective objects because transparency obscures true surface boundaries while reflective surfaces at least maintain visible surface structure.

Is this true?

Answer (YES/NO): NO